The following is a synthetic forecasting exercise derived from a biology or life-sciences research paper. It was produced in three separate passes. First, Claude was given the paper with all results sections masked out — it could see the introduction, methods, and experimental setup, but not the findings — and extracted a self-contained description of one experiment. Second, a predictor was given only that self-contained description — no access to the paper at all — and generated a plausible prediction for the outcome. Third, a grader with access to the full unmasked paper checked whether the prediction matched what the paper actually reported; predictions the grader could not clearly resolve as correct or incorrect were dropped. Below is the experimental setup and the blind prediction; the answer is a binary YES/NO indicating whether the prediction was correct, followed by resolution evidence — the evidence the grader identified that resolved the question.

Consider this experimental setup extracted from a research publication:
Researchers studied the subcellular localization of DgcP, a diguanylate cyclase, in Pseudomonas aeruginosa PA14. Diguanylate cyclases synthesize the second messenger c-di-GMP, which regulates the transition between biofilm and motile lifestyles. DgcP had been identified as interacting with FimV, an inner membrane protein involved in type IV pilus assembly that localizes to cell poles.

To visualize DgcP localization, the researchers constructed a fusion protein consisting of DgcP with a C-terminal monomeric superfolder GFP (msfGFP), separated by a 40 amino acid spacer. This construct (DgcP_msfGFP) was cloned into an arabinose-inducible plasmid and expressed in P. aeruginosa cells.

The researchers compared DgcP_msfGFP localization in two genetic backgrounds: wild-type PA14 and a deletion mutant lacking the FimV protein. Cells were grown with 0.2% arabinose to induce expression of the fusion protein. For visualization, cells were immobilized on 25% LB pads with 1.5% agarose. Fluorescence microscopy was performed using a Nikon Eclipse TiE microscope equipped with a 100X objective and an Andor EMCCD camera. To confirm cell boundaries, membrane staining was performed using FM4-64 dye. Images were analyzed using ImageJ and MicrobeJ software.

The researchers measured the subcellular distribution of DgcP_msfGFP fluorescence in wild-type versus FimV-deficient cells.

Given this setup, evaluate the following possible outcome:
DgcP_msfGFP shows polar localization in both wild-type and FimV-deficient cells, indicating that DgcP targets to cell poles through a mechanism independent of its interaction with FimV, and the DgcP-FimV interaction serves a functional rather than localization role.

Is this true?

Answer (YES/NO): NO